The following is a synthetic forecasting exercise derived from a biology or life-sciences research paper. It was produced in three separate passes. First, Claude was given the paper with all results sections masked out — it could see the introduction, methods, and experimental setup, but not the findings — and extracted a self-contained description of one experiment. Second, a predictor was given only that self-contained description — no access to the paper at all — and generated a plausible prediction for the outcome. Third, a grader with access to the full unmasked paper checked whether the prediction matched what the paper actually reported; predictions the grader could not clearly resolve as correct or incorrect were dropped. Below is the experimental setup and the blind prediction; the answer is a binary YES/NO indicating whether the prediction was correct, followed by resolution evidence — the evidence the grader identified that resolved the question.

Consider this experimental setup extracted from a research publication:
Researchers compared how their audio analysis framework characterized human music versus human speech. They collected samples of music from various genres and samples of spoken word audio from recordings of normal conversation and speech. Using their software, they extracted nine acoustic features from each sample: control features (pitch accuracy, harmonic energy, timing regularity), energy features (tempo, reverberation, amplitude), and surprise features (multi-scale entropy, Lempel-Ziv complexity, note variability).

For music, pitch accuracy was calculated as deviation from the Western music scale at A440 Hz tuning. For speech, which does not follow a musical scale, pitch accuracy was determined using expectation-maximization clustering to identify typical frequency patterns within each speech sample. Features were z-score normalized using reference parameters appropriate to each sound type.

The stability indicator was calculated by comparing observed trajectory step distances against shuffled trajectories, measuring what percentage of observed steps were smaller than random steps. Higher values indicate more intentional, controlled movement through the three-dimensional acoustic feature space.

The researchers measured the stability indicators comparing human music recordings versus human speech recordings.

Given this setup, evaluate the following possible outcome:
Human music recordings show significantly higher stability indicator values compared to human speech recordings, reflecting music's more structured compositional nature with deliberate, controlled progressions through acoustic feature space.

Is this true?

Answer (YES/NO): YES